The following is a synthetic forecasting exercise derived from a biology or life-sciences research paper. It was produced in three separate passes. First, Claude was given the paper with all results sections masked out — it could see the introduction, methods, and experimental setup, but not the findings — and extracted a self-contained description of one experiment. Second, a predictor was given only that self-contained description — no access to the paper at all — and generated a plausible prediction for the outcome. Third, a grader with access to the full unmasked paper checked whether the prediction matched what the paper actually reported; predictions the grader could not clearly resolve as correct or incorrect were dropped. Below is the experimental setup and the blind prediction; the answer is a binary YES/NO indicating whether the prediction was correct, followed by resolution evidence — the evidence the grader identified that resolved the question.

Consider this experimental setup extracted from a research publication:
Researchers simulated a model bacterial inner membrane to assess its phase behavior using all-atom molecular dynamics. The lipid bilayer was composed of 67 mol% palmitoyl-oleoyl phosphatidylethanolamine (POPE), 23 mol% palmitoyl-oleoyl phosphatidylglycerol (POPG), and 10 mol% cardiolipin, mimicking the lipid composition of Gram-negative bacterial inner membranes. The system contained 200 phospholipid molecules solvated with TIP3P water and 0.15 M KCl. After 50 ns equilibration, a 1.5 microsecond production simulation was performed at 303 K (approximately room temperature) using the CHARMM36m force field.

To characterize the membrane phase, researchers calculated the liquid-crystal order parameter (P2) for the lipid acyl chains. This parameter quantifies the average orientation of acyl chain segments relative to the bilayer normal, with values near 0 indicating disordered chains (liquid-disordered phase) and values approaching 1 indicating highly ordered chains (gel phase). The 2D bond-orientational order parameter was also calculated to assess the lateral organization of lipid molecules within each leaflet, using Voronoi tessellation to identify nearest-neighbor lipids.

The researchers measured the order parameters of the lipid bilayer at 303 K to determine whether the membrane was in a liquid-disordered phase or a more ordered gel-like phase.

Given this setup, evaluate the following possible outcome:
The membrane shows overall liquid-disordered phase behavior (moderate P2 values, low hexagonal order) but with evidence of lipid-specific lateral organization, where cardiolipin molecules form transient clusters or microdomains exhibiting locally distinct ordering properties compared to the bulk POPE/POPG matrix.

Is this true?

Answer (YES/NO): NO